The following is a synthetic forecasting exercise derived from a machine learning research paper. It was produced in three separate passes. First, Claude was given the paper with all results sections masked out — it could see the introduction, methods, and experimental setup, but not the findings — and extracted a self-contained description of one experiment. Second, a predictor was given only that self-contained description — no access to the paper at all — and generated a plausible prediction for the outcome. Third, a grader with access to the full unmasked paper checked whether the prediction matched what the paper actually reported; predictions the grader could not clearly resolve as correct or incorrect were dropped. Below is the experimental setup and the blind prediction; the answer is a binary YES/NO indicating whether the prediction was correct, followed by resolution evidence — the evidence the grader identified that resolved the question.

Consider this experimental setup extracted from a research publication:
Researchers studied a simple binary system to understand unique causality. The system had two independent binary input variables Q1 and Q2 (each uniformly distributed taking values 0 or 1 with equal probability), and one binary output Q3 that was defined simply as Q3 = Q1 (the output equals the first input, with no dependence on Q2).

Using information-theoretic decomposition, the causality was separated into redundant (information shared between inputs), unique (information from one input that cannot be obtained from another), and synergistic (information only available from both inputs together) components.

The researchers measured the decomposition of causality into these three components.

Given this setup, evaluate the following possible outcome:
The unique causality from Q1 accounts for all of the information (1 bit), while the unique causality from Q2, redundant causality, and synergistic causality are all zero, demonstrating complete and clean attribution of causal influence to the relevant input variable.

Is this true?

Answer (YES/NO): YES